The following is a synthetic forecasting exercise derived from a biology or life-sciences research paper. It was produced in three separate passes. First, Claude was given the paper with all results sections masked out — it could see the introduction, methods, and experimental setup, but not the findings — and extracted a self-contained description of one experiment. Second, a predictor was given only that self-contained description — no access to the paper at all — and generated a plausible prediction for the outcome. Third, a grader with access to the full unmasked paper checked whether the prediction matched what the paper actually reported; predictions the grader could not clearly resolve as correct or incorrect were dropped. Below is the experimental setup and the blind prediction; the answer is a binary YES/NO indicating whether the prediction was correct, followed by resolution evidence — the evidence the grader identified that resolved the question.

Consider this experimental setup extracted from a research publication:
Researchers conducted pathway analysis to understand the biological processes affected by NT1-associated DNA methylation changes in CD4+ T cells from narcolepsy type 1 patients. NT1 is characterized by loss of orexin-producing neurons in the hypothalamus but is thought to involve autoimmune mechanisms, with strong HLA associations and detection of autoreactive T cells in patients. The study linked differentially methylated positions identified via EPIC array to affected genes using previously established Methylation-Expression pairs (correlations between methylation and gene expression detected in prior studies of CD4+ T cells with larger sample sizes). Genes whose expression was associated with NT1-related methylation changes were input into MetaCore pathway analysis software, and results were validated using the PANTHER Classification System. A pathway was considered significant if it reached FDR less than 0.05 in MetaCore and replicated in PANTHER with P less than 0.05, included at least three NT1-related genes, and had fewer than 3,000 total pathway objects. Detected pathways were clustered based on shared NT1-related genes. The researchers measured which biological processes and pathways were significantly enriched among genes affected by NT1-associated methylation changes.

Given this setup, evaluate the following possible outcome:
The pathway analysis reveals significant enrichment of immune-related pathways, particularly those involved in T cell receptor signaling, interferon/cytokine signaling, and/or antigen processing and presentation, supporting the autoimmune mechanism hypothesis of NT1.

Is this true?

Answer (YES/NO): NO